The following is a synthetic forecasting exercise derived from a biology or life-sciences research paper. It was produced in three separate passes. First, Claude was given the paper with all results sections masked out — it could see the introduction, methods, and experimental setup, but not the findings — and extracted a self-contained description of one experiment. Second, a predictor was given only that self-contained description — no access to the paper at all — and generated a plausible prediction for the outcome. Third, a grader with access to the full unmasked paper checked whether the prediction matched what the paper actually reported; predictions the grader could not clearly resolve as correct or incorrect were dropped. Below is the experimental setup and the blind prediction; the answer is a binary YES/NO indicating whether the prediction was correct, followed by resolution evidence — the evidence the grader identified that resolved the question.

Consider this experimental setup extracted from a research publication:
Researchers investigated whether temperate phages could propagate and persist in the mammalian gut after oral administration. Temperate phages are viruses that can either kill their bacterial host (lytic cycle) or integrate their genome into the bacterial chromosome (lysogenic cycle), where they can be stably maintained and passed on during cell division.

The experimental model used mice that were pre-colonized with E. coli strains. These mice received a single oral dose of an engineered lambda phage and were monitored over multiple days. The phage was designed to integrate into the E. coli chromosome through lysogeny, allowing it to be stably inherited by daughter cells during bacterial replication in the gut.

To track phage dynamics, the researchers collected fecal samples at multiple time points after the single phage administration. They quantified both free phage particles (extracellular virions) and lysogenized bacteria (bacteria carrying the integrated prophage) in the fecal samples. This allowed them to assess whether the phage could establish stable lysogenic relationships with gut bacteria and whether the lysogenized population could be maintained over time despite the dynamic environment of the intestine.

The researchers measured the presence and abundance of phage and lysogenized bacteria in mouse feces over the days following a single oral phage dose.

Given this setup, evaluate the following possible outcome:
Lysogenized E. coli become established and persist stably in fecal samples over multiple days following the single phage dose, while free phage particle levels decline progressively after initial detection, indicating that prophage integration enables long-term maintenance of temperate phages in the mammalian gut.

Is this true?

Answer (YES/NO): NO